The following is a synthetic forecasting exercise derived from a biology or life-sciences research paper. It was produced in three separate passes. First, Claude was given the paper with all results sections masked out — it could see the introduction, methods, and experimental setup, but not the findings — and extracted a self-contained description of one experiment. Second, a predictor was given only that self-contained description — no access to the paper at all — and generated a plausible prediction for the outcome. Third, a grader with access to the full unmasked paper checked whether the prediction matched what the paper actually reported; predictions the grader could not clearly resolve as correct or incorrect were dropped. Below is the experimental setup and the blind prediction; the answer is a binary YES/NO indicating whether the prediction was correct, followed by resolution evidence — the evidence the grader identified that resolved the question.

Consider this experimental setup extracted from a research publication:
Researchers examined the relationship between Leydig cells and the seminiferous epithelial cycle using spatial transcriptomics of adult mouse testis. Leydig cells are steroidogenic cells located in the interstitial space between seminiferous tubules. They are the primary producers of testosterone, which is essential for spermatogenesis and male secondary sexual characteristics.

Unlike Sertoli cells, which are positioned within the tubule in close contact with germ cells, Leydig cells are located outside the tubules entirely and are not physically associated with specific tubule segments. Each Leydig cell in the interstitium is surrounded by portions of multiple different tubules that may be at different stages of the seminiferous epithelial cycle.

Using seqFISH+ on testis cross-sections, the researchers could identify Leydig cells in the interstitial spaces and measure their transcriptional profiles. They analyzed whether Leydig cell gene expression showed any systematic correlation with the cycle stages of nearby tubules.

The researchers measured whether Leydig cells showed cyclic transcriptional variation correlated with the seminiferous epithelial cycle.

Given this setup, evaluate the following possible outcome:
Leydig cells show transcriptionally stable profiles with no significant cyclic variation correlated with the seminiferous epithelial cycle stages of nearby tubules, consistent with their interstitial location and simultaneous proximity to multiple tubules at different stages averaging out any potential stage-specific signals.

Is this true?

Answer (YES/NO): YES